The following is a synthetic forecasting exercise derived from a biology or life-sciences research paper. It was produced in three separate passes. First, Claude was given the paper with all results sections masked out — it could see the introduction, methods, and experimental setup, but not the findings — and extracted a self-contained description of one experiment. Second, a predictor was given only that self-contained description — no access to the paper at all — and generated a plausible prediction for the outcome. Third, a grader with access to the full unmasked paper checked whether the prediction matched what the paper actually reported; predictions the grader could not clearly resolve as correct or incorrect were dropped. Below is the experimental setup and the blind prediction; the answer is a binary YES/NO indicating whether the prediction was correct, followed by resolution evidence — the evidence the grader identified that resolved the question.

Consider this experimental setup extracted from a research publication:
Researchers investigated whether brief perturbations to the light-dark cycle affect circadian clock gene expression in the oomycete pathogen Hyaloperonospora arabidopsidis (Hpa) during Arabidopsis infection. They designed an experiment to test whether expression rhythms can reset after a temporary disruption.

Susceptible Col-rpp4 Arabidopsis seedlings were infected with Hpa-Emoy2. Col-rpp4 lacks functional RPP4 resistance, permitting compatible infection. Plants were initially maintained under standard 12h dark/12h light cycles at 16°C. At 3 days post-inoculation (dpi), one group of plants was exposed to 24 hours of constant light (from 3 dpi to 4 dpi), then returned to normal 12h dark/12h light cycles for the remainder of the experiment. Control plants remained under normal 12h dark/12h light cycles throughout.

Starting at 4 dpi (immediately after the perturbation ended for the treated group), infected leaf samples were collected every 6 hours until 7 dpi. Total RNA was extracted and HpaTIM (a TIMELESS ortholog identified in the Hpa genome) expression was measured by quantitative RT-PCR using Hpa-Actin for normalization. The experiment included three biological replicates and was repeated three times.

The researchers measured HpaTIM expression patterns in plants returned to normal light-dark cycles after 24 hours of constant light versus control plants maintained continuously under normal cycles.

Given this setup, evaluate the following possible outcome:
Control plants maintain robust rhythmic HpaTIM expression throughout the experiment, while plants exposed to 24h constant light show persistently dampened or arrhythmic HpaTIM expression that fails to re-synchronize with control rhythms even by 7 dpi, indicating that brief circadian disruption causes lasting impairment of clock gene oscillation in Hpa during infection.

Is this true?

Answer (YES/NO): NO